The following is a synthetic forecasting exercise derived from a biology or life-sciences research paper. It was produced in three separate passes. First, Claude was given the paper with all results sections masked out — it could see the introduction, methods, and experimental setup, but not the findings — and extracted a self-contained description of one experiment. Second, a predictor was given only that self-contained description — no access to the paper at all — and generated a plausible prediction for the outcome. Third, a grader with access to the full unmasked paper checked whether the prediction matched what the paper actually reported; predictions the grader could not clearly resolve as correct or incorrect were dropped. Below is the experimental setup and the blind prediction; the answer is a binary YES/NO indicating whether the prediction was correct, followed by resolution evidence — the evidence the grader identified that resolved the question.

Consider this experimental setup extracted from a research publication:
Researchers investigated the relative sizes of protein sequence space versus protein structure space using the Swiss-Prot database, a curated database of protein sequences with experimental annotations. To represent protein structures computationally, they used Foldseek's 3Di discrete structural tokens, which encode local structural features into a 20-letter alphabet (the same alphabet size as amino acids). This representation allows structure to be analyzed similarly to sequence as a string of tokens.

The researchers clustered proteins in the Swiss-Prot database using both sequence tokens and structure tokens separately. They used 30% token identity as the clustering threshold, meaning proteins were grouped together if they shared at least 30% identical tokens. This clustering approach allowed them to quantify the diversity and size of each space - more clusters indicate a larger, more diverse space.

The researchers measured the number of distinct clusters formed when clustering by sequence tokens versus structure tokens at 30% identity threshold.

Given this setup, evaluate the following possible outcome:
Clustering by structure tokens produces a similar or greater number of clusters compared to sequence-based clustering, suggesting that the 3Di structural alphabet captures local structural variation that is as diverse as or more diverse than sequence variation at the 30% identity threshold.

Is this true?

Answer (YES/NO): NO